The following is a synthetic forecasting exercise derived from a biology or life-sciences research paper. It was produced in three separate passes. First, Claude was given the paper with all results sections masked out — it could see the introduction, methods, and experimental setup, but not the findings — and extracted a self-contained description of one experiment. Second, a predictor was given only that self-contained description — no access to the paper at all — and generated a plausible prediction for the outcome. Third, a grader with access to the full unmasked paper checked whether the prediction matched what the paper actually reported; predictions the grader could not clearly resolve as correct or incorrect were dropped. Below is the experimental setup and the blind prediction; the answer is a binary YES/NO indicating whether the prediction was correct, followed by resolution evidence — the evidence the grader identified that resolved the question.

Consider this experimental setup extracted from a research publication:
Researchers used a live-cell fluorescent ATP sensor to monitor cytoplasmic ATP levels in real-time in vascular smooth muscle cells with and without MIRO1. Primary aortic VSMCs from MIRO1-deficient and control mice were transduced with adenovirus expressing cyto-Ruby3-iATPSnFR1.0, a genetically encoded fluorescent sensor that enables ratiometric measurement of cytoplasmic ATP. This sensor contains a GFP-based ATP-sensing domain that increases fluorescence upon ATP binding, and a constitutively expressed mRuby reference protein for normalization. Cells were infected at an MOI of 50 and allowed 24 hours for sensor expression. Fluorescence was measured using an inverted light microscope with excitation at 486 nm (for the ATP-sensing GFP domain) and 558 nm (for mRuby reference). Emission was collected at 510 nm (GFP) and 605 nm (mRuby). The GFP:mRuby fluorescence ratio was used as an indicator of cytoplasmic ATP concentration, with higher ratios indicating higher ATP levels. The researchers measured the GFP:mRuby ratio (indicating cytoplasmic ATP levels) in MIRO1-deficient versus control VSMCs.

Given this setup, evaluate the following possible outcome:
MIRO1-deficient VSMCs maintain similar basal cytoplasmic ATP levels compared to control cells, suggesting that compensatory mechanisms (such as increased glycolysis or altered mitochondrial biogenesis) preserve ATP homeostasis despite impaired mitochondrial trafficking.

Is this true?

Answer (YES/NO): NO